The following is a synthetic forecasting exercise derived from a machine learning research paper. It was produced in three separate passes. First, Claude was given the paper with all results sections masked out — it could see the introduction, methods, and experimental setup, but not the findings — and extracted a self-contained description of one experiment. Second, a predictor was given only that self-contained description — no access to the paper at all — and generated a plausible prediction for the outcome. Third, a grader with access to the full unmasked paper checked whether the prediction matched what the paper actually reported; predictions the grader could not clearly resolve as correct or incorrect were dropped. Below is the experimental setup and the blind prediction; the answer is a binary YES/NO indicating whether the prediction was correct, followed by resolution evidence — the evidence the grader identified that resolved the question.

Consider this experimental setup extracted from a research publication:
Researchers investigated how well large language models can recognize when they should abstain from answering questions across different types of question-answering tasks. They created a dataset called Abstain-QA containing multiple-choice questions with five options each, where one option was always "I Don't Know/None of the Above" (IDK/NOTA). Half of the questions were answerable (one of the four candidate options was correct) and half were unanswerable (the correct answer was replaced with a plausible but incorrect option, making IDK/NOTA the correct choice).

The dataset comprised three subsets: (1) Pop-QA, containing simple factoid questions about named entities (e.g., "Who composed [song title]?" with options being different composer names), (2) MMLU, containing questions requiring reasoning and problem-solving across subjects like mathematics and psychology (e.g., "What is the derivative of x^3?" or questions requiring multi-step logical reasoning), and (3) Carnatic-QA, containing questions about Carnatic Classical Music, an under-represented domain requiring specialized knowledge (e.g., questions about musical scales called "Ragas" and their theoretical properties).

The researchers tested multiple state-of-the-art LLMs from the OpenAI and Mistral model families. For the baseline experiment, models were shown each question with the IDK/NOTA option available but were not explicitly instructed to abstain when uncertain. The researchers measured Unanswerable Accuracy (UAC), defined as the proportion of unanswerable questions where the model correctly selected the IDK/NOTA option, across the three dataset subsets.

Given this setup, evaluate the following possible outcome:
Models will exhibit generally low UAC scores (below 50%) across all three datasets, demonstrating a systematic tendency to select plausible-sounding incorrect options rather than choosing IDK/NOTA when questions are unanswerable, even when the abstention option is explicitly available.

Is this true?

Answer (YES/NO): NO